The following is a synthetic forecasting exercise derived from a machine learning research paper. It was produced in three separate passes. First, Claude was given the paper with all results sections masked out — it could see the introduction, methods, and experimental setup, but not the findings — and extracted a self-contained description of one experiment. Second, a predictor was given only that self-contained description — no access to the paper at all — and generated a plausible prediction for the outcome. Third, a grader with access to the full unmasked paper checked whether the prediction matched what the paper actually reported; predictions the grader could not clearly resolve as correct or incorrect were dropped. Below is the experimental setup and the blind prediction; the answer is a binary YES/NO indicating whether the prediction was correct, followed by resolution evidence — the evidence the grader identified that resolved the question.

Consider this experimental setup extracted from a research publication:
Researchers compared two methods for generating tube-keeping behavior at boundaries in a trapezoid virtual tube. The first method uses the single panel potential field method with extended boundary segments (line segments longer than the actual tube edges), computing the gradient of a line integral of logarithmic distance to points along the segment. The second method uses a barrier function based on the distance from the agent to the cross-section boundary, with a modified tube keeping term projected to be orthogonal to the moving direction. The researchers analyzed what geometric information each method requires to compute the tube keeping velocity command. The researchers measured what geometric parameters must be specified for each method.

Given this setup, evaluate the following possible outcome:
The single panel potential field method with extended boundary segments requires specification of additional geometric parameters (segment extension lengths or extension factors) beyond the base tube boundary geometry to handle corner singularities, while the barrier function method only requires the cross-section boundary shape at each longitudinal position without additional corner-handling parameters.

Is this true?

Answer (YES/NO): NO